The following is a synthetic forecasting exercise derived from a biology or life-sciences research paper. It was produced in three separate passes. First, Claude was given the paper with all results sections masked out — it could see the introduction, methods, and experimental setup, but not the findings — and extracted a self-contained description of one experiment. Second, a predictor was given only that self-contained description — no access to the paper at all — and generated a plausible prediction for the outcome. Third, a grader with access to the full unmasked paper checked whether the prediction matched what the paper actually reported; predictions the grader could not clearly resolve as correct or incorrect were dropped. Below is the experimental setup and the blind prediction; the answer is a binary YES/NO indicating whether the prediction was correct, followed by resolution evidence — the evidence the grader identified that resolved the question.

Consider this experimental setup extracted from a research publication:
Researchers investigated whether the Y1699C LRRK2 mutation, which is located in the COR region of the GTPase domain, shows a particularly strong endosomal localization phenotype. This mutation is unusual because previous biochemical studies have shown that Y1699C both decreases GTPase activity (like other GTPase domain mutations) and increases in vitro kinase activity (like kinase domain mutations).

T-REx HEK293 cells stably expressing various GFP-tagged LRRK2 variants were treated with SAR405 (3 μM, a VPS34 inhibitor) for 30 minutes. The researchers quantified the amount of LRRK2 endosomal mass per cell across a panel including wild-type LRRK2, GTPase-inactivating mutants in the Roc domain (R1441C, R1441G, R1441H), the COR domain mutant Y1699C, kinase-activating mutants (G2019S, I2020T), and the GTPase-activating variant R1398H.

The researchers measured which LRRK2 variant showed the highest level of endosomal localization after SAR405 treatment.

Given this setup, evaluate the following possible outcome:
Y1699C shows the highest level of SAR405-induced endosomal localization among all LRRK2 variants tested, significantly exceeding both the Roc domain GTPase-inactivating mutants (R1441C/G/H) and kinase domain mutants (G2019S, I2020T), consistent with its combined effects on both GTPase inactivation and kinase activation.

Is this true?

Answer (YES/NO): NO